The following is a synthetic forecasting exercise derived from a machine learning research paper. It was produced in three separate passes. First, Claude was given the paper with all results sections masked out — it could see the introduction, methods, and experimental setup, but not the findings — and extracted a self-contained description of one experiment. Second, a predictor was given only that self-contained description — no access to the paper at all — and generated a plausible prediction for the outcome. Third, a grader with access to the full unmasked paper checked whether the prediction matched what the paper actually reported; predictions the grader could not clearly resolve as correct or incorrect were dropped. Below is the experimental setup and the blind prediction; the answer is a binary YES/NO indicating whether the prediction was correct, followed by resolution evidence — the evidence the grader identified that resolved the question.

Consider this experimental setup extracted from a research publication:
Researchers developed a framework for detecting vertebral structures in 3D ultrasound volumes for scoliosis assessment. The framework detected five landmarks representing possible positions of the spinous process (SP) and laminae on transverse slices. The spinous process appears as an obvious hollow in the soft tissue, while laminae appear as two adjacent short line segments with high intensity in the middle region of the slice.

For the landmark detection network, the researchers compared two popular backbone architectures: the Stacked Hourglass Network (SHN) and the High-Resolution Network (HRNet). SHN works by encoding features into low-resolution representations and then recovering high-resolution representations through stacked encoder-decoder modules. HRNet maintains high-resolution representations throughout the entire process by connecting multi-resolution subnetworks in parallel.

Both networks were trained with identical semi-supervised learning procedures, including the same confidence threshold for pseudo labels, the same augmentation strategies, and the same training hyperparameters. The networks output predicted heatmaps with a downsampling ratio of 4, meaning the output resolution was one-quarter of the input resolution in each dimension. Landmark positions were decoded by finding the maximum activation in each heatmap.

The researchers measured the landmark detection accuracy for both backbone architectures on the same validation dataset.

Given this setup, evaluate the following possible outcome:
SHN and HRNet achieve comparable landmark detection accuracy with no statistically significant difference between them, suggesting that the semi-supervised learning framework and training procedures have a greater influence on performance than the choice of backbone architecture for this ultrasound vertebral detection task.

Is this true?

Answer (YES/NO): NO